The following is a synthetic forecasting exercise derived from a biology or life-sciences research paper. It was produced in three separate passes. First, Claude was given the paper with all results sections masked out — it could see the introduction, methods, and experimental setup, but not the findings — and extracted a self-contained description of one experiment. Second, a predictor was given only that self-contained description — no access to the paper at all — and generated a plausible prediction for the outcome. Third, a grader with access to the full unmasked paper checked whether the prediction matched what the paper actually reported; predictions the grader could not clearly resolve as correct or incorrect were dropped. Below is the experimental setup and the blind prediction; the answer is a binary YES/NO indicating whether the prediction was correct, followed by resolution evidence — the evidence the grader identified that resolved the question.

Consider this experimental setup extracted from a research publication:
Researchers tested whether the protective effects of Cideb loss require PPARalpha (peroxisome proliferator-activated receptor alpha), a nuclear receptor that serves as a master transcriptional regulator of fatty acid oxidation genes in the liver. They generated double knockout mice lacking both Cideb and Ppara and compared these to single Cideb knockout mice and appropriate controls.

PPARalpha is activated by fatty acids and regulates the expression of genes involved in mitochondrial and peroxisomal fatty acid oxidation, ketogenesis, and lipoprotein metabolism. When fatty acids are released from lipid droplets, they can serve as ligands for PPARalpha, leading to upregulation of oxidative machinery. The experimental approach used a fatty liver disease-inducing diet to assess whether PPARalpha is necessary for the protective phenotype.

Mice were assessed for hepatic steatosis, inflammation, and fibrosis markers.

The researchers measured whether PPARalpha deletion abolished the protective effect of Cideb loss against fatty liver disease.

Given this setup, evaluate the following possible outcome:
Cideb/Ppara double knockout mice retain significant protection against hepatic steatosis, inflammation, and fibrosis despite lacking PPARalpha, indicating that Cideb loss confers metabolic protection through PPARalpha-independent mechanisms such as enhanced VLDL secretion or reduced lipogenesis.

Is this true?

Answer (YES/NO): NO